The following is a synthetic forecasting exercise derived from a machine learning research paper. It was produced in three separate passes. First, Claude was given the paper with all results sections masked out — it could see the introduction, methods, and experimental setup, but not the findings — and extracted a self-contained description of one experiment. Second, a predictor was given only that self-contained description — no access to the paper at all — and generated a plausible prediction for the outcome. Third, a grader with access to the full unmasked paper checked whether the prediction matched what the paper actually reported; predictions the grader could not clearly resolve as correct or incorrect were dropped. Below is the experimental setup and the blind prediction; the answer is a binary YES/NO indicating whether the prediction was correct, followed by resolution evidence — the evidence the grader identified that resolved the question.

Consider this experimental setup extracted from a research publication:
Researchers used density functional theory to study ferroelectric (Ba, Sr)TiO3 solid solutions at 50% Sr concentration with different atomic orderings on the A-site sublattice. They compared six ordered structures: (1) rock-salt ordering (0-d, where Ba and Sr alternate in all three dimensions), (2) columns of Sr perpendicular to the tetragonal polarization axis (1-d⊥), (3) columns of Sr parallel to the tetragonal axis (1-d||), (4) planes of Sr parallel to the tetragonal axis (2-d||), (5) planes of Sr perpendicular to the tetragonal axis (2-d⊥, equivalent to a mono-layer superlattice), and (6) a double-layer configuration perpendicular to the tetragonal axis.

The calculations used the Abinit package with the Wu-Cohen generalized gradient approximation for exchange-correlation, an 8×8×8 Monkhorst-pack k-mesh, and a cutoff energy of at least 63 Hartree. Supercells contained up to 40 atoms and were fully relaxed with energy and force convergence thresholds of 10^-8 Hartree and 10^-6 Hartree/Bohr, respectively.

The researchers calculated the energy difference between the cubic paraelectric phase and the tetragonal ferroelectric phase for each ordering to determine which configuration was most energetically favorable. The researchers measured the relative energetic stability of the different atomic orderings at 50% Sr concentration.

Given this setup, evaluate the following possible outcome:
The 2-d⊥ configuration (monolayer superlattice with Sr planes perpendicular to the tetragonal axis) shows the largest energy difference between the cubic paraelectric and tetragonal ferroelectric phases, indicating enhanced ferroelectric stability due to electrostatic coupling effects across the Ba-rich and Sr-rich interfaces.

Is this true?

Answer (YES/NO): NO